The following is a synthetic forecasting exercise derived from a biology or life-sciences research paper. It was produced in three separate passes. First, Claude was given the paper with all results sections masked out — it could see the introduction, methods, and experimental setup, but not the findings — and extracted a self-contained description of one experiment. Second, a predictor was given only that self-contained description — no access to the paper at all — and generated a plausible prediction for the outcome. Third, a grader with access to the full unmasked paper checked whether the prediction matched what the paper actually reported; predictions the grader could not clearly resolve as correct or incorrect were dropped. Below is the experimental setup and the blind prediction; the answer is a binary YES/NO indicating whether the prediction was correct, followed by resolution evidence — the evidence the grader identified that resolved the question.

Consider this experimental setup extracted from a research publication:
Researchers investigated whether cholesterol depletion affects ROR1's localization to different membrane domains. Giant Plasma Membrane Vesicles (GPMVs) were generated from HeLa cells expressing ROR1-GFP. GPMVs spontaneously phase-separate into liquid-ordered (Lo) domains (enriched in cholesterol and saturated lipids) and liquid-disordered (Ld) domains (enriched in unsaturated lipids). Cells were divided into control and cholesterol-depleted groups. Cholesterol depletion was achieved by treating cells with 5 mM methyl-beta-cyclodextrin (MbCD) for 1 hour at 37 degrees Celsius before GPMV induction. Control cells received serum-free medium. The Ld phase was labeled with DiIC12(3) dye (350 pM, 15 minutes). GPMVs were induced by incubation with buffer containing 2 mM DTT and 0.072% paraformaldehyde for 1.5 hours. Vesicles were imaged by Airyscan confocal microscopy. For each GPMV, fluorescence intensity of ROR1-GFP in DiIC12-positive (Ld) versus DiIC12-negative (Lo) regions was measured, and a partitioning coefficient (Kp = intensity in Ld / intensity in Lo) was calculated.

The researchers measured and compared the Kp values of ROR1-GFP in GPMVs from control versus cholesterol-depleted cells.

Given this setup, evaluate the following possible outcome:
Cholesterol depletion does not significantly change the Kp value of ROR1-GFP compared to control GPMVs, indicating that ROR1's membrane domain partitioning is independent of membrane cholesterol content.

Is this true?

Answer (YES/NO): YES